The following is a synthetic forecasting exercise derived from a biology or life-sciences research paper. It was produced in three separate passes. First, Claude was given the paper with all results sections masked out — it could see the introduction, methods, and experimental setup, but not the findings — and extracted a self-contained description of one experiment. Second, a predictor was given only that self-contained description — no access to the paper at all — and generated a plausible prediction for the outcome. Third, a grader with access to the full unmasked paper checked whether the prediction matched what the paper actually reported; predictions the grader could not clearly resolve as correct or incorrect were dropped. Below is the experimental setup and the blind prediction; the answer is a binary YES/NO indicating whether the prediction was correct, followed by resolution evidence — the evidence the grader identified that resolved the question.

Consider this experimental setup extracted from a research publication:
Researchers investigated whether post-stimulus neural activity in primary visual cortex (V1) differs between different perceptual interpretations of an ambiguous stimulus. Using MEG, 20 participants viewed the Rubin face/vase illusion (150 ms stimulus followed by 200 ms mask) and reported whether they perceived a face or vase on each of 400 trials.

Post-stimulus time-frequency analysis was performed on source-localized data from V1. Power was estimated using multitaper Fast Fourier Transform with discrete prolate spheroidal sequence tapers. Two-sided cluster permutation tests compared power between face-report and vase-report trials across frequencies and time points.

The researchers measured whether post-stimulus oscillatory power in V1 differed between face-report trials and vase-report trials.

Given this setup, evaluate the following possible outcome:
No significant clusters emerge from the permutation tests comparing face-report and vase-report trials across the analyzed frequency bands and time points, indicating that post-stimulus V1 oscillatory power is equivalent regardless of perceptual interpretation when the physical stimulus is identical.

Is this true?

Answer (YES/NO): YES